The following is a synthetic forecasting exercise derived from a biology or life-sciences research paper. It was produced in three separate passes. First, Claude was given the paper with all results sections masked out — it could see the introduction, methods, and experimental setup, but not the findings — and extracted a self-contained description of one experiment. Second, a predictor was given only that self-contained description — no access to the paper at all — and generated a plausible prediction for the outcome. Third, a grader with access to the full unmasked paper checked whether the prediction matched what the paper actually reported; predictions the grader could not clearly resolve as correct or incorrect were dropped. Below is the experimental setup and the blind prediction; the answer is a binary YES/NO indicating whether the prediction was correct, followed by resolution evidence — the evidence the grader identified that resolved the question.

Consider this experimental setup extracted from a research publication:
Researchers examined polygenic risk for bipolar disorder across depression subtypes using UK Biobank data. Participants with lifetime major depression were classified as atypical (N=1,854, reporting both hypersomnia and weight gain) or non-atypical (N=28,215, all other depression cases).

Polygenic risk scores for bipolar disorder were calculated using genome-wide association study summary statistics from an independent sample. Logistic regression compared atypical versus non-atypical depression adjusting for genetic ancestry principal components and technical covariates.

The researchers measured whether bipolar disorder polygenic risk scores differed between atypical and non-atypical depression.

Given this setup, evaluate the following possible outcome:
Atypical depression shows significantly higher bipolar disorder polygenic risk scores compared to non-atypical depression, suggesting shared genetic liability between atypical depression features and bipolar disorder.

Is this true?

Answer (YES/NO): NO